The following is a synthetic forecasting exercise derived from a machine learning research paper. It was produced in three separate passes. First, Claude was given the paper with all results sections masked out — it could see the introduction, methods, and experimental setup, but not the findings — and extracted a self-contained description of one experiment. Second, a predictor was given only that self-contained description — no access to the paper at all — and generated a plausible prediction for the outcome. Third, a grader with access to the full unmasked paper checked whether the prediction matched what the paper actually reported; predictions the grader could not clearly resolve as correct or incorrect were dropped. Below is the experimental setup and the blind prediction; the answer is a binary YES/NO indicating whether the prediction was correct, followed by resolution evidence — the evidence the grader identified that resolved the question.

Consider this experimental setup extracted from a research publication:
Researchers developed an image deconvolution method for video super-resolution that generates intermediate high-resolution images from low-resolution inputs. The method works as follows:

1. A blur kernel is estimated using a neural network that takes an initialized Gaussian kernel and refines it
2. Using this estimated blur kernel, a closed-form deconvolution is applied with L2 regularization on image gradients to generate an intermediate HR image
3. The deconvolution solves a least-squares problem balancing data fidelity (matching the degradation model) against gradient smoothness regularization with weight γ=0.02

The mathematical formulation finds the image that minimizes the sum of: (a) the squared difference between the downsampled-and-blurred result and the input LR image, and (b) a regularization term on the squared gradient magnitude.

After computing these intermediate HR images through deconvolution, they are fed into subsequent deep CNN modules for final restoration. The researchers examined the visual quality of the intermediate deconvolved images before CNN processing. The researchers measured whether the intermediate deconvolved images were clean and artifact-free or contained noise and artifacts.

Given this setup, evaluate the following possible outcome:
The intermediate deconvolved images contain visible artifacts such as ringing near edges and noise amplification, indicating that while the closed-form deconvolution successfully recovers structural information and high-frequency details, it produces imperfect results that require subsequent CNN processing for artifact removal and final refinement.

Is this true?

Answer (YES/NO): YES